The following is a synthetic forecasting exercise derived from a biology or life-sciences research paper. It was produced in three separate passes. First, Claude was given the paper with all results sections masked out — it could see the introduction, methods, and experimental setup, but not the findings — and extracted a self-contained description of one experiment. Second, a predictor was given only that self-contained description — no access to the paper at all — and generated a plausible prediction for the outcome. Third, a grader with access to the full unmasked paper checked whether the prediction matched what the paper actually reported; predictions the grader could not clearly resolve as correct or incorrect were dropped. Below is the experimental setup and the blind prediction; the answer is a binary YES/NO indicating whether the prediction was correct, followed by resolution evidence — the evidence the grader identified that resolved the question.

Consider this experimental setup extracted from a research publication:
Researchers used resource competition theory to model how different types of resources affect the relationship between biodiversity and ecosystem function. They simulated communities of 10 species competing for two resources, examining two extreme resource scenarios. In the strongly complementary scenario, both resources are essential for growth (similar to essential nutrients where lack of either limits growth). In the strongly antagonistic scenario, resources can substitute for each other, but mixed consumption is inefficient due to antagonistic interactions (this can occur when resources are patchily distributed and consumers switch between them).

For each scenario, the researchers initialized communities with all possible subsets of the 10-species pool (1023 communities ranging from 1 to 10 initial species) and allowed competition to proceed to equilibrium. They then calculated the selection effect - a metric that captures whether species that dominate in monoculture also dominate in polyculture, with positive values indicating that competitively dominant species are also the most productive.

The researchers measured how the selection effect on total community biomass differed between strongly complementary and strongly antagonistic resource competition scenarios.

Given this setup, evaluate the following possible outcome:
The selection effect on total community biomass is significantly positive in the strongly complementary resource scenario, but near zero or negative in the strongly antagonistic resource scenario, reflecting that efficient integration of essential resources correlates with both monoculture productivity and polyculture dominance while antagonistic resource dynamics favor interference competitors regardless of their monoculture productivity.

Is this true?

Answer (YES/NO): YES